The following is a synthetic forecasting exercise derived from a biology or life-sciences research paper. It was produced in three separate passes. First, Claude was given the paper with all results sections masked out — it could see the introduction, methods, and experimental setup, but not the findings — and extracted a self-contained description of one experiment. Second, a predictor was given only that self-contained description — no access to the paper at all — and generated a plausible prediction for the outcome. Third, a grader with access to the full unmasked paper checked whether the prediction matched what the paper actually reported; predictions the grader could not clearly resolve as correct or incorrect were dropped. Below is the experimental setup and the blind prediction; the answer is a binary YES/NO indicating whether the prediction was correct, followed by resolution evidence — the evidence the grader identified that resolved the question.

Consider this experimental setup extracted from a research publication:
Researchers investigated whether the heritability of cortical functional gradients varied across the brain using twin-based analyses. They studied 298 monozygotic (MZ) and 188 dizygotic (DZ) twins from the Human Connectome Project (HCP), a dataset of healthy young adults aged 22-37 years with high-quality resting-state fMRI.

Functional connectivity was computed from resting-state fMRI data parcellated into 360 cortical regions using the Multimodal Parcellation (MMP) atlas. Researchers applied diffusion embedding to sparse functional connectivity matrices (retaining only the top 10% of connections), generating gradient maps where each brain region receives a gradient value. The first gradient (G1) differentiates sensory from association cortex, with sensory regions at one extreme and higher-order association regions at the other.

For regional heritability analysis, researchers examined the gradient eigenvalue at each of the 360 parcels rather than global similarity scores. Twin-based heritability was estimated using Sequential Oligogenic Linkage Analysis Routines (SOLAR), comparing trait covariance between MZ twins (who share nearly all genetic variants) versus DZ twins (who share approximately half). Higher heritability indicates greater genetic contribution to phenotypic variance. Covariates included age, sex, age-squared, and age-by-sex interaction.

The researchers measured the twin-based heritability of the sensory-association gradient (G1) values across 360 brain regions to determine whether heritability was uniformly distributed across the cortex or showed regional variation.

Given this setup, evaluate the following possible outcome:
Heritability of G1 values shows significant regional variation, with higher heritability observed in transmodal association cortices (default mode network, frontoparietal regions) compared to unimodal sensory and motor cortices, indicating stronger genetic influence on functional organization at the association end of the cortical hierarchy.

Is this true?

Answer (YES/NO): YES